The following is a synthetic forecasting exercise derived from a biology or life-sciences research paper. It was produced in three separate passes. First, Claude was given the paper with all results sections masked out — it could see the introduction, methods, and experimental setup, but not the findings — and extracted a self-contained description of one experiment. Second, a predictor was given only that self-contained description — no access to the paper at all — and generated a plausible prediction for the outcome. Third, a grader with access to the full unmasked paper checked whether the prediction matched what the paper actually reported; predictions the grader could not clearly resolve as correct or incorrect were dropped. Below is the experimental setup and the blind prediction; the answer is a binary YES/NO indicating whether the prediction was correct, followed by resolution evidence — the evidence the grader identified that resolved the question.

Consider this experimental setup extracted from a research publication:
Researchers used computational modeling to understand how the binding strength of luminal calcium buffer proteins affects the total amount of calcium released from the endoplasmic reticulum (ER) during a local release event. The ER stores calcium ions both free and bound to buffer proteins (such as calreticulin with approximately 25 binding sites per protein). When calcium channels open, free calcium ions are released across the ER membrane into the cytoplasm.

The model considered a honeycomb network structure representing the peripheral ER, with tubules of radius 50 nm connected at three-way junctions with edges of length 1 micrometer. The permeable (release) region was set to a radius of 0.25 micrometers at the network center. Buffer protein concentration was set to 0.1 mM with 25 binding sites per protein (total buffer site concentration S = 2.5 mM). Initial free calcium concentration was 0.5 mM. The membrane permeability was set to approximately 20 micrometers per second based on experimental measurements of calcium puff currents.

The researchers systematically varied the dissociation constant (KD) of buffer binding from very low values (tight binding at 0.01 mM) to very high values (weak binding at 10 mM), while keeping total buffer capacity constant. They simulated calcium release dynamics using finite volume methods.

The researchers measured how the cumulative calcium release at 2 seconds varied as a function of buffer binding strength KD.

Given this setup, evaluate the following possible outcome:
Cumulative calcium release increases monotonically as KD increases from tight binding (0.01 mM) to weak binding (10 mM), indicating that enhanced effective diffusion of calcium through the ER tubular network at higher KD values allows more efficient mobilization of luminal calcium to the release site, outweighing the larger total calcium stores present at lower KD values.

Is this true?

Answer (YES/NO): NO